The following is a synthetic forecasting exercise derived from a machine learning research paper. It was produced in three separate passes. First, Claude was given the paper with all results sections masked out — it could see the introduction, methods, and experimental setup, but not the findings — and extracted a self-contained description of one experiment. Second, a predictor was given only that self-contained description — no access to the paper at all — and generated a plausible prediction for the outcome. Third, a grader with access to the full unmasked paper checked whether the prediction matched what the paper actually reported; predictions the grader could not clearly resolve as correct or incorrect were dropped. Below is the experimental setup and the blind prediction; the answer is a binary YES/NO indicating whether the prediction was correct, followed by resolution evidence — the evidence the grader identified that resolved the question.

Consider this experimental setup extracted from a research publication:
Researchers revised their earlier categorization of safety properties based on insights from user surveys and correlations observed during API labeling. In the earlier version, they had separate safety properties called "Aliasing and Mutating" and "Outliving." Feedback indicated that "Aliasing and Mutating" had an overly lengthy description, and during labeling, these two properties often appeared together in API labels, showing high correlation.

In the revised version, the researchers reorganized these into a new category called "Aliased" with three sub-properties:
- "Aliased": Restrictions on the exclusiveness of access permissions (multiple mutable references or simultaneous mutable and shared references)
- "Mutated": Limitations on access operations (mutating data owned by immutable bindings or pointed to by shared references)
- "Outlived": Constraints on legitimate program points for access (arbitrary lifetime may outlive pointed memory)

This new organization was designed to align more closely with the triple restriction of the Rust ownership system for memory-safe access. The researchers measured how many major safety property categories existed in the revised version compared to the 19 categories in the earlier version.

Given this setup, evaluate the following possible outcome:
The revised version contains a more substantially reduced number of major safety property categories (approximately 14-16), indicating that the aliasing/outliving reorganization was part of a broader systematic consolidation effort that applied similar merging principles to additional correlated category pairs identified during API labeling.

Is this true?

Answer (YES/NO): NO